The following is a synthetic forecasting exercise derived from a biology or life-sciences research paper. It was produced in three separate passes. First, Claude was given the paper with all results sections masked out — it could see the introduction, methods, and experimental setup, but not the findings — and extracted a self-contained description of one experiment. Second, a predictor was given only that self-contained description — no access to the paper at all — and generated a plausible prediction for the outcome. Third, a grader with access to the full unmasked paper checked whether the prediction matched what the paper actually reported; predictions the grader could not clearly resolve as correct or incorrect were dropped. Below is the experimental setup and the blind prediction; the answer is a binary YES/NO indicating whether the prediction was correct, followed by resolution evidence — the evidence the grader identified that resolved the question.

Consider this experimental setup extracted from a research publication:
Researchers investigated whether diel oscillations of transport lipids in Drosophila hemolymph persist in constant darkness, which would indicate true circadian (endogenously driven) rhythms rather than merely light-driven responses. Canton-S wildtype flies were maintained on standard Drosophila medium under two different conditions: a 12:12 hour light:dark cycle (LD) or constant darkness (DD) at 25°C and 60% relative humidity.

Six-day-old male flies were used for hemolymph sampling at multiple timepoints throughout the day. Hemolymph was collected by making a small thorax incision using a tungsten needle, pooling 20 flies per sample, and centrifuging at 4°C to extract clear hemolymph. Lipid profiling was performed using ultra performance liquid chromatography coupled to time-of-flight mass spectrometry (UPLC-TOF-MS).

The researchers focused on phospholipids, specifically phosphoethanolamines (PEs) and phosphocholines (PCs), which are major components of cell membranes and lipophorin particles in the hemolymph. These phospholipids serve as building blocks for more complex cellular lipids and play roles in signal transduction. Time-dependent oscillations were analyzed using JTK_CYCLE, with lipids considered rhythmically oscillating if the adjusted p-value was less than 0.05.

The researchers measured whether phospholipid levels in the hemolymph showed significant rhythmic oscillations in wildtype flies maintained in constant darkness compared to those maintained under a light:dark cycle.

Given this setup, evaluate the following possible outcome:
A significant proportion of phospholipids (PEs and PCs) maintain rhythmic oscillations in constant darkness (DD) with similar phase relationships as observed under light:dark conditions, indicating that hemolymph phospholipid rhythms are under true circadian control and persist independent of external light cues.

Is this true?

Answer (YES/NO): NO